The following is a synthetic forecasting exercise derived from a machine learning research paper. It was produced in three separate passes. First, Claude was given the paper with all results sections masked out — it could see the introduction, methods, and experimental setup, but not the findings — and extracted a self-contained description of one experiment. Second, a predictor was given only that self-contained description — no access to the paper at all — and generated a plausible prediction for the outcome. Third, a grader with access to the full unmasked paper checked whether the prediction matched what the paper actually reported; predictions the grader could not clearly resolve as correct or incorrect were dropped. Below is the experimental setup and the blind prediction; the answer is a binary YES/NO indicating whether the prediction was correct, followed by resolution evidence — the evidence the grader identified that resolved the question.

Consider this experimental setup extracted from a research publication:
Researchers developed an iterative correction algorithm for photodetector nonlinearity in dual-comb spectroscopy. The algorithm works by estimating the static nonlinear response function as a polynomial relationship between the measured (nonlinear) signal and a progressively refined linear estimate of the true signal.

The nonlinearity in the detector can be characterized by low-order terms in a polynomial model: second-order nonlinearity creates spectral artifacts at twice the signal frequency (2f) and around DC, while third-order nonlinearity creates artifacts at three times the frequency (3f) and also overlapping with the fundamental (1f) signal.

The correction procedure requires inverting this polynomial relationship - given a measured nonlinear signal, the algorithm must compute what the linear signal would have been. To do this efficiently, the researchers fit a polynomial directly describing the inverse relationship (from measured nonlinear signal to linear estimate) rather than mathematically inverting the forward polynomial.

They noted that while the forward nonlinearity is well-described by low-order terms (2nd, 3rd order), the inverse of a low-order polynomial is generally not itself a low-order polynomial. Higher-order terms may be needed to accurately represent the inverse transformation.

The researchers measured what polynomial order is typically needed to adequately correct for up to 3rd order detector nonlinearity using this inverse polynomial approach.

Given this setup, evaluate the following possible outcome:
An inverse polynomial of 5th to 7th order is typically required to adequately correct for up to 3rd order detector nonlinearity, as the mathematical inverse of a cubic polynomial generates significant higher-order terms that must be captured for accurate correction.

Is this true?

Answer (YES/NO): NO